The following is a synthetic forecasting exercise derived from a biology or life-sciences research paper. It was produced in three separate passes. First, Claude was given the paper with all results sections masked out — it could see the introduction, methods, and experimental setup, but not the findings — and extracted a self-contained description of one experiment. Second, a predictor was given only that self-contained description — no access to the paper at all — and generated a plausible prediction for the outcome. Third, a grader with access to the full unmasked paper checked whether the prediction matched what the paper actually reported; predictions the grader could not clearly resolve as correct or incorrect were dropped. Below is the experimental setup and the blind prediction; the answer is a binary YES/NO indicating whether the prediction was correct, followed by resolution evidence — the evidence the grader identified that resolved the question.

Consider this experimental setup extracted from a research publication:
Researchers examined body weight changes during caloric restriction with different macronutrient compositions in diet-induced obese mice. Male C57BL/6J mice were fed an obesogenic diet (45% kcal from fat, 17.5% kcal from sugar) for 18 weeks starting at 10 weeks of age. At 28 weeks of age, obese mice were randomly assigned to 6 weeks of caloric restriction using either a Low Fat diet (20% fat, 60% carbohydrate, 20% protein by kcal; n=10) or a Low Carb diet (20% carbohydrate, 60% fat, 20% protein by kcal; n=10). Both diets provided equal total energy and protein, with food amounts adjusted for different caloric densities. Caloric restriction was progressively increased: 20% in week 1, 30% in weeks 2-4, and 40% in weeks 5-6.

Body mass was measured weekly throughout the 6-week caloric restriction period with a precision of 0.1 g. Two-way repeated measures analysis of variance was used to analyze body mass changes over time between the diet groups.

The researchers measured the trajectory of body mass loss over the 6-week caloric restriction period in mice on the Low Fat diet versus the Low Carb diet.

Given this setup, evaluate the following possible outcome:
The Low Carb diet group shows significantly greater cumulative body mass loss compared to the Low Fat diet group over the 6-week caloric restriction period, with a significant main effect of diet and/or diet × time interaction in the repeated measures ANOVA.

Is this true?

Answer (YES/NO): NO